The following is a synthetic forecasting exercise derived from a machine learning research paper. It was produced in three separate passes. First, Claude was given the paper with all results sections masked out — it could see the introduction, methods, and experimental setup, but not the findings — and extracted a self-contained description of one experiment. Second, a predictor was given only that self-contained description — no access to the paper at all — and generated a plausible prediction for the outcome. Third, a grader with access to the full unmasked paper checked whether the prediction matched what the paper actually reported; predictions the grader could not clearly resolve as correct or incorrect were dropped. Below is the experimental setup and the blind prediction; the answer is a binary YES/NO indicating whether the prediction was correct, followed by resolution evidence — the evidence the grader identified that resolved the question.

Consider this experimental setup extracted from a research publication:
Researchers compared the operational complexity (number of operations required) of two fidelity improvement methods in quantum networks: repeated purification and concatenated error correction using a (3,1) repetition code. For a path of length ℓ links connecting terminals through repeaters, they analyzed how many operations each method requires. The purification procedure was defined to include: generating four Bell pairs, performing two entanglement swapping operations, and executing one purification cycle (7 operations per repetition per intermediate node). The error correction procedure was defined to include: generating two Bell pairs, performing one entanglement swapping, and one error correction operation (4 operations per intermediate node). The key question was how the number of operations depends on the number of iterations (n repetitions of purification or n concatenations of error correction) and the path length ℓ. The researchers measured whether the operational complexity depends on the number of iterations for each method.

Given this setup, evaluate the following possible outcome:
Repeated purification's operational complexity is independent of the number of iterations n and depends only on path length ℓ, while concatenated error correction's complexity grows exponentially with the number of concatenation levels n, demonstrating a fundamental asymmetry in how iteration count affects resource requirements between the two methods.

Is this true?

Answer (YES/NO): NO